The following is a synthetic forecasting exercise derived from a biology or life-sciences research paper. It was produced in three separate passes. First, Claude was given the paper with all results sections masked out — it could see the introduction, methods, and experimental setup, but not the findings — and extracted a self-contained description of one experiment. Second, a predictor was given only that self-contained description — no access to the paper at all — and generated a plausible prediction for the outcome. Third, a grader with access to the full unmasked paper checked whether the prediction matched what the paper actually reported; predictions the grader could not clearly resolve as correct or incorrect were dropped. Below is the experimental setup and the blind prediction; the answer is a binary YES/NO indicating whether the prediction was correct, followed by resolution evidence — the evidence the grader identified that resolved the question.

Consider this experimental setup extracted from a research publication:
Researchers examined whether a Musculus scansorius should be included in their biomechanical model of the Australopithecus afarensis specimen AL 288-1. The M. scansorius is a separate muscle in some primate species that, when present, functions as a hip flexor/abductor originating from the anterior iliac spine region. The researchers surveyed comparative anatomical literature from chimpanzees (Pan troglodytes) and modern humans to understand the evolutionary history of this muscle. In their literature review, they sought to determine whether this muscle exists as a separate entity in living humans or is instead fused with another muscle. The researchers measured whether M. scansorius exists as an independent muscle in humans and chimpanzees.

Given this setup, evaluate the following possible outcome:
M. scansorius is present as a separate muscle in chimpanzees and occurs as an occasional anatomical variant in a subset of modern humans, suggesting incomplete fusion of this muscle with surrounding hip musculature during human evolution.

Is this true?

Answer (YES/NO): NO